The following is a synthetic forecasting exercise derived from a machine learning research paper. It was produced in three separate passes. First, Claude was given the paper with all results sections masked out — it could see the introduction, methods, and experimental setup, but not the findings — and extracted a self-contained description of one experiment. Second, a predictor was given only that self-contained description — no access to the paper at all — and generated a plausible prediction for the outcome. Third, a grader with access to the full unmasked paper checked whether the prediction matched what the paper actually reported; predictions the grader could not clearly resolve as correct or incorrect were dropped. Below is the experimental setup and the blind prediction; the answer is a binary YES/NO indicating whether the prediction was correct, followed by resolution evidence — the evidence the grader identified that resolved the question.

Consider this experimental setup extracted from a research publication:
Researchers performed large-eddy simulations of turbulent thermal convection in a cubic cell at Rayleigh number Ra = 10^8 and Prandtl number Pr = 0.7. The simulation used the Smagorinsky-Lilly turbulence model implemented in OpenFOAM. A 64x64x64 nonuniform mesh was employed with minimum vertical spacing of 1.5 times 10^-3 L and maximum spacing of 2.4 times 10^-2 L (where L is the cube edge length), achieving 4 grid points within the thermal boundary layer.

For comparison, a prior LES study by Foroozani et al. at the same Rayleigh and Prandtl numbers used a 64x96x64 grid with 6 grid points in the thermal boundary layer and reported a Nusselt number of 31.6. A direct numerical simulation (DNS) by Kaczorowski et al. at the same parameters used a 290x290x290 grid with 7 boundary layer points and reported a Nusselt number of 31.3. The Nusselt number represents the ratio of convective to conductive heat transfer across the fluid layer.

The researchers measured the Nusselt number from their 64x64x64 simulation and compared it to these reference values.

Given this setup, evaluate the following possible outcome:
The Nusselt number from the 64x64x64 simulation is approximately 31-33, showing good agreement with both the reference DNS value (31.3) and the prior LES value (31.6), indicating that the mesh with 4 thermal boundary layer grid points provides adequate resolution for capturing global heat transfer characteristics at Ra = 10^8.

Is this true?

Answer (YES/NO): NO